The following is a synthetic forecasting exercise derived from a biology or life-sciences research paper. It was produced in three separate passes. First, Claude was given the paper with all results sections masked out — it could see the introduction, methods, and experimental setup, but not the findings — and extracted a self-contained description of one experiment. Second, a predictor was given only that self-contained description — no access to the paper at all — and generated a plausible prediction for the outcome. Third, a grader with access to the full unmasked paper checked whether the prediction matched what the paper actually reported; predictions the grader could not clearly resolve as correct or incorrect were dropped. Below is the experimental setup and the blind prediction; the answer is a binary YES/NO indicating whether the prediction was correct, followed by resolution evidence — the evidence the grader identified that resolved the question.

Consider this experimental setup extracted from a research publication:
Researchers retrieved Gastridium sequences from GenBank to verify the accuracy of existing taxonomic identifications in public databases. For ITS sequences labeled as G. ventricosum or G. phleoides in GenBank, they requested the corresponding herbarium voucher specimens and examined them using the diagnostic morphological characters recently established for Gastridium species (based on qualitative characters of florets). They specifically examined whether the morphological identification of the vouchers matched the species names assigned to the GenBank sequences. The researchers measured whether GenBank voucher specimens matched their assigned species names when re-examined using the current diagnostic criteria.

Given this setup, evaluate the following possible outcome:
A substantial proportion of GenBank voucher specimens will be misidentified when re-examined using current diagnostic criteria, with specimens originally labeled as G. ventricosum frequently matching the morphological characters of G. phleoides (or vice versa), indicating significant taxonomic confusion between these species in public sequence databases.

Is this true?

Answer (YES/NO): NO